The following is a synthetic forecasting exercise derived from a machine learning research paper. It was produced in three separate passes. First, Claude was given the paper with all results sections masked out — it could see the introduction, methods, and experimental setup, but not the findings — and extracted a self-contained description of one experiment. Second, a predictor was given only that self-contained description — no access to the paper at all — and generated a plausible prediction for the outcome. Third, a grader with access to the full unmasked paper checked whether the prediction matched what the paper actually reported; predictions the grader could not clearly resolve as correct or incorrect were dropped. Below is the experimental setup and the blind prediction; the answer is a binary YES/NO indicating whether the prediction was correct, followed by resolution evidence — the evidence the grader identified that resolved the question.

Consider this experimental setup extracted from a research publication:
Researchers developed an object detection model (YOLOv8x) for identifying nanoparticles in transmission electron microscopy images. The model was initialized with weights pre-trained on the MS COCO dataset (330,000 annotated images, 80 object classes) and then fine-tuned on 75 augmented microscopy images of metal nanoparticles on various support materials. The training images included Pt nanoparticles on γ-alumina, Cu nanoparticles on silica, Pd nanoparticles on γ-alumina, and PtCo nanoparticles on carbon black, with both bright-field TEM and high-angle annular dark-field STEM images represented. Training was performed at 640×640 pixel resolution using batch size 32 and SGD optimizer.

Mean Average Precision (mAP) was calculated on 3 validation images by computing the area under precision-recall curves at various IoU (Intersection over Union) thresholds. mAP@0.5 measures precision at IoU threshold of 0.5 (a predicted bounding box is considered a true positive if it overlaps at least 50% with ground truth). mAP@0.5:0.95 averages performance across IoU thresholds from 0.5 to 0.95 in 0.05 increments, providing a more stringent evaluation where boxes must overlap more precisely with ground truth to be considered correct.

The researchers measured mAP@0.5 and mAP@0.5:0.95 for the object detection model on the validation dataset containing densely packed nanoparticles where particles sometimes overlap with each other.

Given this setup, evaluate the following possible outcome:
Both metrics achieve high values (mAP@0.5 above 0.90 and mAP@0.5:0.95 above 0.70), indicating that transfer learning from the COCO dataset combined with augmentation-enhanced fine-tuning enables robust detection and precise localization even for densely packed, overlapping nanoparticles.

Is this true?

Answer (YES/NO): NO